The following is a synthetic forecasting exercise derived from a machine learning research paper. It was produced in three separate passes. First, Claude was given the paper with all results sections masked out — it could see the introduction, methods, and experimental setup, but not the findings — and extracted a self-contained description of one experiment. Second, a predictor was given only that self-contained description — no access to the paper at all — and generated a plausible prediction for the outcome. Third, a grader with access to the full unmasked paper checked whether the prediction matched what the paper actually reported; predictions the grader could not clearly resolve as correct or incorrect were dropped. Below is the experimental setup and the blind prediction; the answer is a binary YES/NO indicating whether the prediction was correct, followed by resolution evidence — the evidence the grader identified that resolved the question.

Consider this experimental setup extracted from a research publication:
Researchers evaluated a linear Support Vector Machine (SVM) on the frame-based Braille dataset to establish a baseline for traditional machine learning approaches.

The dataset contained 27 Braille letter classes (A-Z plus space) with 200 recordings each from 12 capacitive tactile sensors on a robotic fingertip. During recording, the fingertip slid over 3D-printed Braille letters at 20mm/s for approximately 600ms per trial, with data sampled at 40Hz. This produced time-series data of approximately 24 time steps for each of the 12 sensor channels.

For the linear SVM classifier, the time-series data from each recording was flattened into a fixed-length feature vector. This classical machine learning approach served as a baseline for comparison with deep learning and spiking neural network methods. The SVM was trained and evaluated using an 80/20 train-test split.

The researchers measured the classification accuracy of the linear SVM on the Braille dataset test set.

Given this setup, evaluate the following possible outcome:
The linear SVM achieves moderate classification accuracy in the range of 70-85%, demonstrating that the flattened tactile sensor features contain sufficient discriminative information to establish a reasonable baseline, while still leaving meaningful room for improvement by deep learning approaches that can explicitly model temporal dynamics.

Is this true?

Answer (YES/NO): NO